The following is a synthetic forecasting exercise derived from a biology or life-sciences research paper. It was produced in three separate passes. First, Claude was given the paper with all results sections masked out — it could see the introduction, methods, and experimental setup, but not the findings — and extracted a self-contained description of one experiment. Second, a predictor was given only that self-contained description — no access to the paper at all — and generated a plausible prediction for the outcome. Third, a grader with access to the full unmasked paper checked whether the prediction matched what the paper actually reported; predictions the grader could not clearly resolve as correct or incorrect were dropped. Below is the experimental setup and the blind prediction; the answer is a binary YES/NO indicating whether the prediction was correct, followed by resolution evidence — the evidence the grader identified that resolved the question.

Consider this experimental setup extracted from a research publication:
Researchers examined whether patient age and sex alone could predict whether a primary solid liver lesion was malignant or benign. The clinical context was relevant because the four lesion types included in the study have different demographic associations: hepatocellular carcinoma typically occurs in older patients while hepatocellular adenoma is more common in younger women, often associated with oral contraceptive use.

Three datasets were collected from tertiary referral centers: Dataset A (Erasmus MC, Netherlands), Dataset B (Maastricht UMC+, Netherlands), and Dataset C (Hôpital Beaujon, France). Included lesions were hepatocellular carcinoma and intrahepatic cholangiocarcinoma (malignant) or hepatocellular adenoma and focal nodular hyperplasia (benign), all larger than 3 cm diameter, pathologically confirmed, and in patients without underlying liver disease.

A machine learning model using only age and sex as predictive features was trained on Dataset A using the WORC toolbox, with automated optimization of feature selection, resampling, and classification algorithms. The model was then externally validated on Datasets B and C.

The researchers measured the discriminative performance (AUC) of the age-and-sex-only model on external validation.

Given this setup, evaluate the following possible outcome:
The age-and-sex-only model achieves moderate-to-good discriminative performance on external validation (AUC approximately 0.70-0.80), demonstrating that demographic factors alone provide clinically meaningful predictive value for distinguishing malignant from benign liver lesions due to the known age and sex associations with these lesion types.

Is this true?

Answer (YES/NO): NO